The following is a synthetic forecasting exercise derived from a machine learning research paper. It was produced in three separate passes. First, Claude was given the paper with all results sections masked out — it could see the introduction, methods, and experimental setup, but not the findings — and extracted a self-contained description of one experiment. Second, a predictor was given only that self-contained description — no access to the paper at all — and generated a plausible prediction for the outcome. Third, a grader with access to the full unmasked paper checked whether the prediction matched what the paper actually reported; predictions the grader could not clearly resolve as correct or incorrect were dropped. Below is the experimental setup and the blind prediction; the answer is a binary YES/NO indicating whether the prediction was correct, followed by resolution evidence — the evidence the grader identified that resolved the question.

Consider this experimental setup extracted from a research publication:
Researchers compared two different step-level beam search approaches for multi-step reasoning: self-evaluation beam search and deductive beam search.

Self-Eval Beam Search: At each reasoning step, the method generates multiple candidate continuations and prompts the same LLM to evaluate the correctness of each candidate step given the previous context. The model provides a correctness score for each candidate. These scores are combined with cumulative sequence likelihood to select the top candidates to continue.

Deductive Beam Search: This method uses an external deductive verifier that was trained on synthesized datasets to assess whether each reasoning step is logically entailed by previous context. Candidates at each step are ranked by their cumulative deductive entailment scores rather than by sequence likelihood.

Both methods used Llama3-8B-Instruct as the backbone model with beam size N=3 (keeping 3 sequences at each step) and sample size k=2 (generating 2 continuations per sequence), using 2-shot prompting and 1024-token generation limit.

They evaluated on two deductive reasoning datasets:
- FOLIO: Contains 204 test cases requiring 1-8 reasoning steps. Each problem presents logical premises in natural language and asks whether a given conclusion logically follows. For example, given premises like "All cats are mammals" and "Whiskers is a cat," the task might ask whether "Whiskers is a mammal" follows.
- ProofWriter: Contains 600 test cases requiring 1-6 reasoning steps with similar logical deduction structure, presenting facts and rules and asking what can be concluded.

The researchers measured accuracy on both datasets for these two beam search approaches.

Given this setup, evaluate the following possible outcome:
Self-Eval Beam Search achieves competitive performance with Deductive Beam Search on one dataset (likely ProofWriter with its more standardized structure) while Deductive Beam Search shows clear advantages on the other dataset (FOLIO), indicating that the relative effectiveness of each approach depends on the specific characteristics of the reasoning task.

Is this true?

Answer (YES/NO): NO